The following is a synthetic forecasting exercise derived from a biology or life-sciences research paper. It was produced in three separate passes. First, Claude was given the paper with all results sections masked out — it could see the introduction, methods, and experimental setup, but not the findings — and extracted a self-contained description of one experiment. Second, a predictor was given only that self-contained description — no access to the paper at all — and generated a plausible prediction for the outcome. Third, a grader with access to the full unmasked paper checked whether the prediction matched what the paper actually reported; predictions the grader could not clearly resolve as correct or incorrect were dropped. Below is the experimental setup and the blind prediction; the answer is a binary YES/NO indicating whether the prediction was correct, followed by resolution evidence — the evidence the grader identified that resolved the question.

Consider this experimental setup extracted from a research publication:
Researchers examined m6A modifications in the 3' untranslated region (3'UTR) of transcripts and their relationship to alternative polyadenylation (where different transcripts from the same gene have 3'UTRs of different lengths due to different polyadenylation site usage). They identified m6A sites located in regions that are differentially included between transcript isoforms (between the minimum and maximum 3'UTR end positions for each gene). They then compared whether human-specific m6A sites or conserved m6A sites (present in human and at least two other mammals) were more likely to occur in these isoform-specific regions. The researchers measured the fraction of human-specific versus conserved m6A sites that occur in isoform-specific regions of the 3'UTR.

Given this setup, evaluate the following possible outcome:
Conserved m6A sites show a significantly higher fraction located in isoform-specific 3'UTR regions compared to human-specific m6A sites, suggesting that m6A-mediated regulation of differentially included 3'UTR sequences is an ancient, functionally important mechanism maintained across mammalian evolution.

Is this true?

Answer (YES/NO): NO